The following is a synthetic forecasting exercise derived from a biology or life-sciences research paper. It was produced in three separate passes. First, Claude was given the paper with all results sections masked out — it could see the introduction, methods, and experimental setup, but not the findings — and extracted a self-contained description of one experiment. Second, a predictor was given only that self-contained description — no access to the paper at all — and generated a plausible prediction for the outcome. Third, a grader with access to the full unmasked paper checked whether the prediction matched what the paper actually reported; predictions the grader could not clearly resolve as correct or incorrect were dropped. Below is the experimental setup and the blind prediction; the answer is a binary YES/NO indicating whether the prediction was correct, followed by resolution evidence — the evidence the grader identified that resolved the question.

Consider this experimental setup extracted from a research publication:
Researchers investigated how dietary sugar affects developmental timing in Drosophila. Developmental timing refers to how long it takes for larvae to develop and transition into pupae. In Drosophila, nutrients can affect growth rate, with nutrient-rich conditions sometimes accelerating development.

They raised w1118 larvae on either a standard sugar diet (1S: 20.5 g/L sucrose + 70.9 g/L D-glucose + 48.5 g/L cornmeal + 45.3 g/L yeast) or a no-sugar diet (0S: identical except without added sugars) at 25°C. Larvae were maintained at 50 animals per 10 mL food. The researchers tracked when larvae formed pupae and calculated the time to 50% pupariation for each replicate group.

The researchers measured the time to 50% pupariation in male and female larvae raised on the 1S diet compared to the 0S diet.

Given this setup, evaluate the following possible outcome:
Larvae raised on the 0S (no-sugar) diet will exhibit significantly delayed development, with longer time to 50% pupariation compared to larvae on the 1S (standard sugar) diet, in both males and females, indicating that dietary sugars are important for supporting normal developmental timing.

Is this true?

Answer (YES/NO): NO